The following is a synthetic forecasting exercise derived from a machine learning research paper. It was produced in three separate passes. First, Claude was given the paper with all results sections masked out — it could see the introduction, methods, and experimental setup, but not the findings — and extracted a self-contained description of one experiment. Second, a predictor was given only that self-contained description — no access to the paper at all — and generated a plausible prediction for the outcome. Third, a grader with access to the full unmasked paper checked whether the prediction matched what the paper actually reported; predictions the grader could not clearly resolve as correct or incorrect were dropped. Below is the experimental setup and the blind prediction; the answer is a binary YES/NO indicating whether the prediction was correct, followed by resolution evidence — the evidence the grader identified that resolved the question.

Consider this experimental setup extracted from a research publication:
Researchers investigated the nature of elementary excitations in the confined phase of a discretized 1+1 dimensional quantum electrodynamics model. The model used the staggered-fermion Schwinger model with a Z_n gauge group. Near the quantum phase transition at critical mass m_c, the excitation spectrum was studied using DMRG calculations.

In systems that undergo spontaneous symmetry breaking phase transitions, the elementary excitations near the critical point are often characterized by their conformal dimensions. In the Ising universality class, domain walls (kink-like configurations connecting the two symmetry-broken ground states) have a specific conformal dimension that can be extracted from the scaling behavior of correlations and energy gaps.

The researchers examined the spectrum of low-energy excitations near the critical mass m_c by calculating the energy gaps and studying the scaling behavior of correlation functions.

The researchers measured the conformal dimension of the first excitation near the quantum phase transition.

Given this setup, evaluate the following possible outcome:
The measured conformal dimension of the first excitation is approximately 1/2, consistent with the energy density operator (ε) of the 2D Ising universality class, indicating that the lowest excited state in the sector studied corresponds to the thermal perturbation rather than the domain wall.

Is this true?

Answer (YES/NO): NO